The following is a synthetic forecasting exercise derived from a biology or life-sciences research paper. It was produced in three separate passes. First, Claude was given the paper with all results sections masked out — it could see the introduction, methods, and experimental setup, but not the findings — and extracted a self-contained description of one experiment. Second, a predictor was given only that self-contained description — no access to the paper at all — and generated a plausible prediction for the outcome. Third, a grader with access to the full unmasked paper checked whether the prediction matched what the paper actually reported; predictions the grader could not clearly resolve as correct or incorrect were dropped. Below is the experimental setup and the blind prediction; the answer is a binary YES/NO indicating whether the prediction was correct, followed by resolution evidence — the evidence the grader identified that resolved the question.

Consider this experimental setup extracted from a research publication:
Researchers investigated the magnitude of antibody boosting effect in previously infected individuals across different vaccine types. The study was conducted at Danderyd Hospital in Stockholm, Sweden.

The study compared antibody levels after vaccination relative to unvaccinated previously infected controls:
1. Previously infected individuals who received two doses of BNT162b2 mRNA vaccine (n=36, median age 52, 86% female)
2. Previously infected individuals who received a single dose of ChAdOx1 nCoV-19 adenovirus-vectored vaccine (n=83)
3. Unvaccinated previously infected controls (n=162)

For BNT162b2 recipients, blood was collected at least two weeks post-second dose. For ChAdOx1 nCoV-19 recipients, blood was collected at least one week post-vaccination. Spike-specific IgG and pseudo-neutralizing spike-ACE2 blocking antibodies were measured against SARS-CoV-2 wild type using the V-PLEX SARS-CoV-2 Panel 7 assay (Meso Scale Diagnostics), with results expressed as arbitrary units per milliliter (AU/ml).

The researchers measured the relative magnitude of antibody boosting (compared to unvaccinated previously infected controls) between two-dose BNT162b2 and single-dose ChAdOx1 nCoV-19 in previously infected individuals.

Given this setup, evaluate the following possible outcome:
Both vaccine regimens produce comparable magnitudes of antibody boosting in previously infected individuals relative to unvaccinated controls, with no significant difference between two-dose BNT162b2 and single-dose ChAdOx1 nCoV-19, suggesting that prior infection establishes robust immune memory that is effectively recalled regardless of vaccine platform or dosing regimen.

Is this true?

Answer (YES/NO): NO